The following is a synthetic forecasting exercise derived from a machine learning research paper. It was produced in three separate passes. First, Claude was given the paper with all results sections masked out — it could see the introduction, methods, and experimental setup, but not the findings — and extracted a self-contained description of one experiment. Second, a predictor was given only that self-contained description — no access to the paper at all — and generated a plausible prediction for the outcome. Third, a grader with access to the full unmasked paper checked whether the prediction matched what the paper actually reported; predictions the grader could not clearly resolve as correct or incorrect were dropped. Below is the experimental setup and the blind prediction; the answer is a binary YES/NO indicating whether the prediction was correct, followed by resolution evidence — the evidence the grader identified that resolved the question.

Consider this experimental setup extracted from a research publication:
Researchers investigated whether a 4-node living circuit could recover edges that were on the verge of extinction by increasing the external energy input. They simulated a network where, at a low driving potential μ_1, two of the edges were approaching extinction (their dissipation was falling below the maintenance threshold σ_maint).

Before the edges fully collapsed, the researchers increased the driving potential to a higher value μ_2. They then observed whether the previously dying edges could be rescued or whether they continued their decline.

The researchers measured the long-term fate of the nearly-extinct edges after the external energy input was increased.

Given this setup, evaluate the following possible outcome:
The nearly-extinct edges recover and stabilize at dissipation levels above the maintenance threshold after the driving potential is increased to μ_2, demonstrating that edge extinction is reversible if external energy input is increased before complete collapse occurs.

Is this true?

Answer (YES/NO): YES